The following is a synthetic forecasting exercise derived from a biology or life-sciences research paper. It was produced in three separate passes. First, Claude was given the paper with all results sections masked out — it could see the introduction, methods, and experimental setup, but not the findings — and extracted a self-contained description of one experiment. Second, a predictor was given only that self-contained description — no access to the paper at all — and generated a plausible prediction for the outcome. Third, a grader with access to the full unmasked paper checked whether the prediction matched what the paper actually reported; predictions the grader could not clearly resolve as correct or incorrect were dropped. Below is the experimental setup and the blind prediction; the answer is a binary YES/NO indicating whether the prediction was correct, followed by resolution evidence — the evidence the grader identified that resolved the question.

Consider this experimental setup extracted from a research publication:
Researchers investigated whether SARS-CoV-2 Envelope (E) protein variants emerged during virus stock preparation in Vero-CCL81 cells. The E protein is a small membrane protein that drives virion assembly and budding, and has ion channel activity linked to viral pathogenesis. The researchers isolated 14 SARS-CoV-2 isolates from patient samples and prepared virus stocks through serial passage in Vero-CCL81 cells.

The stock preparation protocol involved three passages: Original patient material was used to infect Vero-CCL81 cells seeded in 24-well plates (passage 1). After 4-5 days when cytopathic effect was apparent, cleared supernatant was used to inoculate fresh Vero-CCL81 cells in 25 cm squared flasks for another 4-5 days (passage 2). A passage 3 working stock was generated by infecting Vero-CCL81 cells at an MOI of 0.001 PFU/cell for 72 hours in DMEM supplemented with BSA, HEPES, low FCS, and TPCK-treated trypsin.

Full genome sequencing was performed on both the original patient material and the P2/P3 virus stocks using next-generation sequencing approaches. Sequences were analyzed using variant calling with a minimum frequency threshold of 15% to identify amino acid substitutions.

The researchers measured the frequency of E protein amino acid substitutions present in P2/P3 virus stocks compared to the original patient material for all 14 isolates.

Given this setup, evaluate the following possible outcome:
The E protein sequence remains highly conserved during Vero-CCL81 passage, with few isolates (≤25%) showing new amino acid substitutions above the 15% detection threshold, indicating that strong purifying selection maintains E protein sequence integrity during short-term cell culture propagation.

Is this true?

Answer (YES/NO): NO